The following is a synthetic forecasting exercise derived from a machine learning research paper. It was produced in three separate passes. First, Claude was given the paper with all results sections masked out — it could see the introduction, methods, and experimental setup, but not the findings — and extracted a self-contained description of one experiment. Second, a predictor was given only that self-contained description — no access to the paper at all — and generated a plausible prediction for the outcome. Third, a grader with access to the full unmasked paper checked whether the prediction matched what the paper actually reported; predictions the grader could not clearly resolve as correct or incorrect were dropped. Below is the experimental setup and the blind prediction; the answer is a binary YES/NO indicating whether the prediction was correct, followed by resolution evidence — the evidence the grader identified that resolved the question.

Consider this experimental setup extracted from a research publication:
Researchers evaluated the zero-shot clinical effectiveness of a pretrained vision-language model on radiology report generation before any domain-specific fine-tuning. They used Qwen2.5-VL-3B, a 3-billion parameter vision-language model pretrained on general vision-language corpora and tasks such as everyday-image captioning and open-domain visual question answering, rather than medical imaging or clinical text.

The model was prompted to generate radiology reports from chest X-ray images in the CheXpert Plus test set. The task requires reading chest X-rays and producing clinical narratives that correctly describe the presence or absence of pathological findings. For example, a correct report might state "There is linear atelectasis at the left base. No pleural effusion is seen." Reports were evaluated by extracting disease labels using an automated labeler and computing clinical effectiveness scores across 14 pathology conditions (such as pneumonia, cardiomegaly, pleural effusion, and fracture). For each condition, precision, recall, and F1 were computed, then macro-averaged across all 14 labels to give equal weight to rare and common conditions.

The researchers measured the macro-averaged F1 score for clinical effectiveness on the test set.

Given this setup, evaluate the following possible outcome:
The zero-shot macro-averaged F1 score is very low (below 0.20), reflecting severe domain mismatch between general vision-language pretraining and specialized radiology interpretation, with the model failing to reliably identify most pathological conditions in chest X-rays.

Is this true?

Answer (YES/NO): YES